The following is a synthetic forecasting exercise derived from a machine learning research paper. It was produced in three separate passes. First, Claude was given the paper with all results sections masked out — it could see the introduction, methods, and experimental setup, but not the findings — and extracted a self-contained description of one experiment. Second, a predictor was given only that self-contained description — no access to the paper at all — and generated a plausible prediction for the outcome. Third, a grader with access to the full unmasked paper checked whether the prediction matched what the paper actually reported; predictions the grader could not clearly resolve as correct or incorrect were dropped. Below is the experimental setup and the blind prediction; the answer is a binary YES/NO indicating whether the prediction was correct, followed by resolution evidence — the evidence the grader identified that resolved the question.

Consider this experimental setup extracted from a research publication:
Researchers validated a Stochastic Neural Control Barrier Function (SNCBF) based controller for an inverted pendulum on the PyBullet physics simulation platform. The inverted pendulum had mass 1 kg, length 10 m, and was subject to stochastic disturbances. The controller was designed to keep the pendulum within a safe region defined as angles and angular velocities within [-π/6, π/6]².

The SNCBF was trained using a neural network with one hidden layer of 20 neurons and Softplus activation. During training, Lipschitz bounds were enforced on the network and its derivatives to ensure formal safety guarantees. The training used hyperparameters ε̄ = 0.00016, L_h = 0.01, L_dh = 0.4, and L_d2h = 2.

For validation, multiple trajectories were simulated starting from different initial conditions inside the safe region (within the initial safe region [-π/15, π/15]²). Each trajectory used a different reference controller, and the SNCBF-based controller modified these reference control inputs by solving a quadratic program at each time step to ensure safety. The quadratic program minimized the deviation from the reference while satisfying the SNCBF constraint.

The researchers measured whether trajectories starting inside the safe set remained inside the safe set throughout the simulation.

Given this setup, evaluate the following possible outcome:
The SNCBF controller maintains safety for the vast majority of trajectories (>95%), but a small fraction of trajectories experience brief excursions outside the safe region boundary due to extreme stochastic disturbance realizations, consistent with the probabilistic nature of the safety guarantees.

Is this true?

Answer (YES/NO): NO